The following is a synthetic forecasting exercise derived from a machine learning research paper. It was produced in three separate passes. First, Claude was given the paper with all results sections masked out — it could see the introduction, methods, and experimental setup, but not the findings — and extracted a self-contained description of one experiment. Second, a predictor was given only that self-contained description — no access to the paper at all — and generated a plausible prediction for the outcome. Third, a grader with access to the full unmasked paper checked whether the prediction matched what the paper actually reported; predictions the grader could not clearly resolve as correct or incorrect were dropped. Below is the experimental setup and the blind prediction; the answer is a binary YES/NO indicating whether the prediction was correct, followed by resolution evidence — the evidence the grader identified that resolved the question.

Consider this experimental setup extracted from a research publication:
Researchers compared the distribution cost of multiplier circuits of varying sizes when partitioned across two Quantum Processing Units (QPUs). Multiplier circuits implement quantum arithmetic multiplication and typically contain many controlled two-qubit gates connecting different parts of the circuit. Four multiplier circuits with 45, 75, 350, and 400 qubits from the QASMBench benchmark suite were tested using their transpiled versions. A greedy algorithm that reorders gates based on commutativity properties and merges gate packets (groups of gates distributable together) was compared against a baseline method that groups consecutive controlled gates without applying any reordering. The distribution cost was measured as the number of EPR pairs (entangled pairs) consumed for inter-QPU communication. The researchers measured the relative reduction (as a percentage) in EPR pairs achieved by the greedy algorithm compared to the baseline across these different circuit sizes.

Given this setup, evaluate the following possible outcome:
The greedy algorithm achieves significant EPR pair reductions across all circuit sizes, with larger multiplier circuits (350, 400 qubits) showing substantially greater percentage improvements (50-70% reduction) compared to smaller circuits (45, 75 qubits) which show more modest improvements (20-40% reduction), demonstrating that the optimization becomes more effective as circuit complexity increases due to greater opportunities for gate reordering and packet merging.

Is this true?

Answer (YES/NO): NO